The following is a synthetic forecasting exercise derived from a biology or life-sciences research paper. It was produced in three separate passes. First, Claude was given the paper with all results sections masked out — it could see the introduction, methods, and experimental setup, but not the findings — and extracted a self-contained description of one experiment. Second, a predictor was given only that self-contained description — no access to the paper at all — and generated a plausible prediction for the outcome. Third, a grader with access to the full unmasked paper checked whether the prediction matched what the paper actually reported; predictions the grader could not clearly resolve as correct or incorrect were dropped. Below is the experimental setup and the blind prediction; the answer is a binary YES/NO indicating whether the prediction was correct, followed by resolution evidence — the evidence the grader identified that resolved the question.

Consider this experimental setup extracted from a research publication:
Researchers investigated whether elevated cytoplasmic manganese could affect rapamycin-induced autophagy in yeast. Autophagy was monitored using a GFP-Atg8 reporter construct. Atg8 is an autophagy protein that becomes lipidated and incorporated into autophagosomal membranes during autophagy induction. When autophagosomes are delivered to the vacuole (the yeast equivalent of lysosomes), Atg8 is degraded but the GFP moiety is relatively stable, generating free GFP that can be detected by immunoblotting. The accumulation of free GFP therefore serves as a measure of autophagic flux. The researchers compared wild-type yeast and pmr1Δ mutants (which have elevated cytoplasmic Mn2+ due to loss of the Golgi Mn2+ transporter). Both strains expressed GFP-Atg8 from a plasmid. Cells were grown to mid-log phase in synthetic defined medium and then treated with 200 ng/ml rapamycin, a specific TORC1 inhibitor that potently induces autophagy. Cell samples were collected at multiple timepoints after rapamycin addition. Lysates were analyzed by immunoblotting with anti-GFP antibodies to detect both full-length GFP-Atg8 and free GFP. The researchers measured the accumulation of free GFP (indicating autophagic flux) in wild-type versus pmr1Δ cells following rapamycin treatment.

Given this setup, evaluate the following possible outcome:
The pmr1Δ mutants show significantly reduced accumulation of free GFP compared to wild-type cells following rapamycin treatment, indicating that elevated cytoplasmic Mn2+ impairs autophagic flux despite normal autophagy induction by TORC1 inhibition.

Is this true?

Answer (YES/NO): NO